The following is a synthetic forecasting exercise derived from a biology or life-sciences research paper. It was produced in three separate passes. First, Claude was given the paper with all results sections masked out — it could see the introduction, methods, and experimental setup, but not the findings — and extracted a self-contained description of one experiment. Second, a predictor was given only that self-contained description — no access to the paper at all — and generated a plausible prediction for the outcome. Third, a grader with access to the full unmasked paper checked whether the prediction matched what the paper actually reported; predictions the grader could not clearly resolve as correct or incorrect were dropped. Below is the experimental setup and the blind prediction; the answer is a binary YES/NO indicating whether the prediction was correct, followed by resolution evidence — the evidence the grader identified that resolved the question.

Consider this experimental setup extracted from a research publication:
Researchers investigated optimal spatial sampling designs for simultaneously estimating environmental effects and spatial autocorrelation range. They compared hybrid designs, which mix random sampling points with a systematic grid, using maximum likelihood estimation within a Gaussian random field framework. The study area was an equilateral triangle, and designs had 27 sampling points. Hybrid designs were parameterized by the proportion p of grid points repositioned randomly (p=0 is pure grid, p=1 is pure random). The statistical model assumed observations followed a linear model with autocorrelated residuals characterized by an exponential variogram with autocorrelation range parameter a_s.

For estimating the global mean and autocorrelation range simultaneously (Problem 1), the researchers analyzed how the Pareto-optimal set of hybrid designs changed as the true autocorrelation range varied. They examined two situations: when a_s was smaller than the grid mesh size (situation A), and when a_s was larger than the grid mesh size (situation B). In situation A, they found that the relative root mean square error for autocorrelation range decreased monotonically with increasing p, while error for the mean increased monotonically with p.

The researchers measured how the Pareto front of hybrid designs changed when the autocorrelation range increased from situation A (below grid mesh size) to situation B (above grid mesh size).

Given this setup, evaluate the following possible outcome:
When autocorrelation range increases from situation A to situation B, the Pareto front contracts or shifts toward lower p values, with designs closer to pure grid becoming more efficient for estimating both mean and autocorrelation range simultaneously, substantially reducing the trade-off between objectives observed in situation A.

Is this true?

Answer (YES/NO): YES